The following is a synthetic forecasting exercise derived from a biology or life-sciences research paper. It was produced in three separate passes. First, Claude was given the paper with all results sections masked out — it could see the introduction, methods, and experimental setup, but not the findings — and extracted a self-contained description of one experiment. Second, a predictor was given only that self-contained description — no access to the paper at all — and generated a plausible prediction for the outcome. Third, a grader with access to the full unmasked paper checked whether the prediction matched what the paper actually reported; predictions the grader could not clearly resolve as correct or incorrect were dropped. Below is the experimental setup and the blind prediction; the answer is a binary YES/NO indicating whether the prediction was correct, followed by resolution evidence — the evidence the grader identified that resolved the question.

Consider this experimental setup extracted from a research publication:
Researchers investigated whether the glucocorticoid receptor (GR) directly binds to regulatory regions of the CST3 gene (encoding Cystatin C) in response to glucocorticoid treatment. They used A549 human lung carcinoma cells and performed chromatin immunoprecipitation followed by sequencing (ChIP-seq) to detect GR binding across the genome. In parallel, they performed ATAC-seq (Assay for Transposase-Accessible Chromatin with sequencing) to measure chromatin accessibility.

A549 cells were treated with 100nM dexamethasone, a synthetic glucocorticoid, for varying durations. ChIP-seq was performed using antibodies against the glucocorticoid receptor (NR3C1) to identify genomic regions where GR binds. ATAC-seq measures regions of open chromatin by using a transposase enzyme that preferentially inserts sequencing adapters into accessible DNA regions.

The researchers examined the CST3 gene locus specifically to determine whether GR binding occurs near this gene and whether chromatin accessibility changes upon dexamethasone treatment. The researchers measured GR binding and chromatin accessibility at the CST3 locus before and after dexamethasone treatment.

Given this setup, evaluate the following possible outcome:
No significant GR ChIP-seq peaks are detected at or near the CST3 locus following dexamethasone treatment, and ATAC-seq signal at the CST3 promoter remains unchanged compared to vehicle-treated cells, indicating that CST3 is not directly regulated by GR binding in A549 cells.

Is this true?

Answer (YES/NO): NO